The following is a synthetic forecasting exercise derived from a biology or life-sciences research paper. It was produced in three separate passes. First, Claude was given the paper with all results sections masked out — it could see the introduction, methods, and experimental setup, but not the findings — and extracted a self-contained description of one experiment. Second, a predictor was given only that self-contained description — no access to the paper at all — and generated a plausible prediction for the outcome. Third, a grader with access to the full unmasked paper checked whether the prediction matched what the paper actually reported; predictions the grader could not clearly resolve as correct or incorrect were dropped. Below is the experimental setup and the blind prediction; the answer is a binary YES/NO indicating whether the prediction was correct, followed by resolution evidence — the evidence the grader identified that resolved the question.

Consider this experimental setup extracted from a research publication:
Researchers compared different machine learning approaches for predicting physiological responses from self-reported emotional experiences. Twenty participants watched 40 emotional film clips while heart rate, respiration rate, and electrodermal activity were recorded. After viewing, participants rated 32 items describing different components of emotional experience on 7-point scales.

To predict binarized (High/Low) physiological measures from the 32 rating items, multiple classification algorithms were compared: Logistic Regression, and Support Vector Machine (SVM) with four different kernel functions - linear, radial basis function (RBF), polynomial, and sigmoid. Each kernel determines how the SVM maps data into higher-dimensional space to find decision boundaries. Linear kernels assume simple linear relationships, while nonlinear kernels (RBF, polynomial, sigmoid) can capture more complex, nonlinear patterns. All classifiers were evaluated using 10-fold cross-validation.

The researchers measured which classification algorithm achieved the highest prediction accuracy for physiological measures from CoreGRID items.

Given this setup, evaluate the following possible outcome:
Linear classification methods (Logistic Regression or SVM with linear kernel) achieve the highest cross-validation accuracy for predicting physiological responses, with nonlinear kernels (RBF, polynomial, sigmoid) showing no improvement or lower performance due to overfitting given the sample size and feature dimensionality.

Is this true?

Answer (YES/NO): NO